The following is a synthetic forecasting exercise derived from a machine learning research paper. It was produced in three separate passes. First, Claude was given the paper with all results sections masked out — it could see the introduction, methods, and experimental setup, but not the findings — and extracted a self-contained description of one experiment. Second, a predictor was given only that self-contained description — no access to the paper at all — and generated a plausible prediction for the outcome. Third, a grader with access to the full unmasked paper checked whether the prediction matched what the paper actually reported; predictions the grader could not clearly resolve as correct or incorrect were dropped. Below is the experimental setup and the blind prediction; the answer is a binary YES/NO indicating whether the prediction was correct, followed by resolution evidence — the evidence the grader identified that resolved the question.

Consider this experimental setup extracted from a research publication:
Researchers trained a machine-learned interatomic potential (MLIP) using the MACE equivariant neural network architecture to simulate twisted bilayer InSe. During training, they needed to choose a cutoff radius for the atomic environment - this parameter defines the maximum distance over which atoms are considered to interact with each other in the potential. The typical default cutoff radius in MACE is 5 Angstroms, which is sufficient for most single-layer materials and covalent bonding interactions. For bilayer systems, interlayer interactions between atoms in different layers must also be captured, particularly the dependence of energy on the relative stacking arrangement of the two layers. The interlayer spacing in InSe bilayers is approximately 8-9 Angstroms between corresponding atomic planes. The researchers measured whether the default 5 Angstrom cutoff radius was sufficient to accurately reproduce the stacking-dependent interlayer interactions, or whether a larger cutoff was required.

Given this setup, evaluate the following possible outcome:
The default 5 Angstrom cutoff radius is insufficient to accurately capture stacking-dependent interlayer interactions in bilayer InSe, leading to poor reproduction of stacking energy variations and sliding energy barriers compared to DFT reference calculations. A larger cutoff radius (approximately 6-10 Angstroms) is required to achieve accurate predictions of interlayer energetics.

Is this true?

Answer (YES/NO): YES